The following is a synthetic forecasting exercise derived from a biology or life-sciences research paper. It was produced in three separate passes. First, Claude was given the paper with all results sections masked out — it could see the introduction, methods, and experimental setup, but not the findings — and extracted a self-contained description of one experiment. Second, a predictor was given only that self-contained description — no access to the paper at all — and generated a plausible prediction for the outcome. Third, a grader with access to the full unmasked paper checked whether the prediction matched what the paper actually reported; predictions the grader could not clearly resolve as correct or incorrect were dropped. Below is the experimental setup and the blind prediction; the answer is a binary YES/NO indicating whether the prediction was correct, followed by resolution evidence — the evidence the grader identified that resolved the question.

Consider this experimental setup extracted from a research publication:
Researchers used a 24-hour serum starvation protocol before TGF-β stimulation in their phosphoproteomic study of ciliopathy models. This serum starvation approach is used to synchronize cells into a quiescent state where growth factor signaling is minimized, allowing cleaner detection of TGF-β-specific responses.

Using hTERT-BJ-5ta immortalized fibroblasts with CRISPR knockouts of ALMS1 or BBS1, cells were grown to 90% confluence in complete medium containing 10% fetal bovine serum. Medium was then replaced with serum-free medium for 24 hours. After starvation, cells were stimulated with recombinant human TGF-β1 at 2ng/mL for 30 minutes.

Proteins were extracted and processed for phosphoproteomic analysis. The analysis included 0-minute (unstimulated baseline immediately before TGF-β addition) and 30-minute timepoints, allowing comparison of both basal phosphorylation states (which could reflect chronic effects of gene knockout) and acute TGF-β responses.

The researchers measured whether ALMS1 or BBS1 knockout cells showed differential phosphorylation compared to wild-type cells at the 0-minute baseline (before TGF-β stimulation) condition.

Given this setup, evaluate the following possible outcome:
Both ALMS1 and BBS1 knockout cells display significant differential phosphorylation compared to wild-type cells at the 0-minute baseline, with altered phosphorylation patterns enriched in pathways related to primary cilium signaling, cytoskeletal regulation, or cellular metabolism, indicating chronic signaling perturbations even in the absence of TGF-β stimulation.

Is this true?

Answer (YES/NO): NO